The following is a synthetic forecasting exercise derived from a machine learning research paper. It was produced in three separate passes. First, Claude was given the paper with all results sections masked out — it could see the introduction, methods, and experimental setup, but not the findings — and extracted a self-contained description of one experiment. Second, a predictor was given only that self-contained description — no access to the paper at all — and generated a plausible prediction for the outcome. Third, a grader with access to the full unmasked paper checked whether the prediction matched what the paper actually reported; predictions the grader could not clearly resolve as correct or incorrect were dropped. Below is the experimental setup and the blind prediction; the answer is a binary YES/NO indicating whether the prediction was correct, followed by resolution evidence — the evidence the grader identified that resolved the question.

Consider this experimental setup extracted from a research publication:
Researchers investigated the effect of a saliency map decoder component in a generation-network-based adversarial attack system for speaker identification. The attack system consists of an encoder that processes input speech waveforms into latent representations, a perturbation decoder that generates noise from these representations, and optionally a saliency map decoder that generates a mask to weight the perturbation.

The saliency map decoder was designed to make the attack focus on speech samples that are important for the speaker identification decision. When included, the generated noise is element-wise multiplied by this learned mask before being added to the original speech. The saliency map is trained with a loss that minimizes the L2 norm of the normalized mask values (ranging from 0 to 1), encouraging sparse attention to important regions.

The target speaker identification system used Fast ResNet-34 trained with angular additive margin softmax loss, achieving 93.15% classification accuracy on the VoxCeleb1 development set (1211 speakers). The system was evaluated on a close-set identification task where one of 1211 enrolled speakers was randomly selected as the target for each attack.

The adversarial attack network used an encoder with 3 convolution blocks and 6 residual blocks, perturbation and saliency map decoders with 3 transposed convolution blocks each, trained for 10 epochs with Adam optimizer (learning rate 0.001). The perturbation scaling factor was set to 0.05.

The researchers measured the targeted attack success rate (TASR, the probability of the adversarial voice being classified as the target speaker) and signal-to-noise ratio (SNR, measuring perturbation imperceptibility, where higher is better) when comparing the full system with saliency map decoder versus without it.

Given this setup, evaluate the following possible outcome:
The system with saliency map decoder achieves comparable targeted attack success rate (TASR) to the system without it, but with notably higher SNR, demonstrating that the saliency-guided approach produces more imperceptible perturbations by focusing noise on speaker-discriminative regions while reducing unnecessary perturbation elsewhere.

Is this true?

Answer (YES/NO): NO